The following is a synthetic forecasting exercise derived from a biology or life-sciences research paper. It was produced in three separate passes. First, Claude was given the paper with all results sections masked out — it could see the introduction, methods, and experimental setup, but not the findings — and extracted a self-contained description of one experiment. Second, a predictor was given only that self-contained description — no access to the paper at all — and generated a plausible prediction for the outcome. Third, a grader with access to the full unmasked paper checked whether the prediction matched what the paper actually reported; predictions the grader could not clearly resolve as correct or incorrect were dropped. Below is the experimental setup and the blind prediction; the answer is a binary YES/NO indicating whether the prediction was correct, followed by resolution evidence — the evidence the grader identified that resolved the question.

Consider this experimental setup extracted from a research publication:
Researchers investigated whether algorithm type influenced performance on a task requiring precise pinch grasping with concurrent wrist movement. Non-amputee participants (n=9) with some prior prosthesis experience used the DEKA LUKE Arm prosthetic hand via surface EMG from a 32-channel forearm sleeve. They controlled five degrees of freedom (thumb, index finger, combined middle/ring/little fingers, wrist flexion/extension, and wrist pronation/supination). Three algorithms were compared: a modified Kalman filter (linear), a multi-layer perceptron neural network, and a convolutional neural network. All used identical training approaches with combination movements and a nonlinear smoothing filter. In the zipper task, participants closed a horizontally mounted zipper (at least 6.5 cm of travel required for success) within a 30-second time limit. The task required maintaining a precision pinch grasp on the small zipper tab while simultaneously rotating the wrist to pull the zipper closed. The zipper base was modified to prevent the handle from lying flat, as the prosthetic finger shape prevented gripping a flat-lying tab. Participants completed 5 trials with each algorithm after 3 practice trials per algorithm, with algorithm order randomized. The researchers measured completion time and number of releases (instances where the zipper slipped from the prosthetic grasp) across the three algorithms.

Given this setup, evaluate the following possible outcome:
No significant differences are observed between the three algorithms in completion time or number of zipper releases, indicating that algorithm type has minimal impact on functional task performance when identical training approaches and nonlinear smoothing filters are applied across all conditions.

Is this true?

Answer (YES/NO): YES